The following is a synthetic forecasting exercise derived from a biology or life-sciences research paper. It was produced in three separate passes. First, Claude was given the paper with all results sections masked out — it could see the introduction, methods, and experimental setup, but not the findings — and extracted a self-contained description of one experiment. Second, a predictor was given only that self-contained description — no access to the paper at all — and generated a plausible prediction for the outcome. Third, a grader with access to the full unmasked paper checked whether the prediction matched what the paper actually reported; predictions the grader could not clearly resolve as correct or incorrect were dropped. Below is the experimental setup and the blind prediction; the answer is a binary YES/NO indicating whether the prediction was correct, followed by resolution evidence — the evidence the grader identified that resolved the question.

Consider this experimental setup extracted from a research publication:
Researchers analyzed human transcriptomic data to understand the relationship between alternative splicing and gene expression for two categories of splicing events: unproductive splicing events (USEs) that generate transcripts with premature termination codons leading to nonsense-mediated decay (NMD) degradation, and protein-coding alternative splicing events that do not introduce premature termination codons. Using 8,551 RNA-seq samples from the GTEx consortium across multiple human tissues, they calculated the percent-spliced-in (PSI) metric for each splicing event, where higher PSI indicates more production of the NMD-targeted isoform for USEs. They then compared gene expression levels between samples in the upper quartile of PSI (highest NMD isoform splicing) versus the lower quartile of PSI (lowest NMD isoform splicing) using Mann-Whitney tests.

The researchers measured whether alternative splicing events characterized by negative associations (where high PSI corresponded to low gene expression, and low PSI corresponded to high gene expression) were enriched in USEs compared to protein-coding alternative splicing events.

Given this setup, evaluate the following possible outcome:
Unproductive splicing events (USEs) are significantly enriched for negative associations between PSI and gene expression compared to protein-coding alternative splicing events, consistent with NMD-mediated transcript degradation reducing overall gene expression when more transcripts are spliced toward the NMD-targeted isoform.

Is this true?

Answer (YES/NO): YES